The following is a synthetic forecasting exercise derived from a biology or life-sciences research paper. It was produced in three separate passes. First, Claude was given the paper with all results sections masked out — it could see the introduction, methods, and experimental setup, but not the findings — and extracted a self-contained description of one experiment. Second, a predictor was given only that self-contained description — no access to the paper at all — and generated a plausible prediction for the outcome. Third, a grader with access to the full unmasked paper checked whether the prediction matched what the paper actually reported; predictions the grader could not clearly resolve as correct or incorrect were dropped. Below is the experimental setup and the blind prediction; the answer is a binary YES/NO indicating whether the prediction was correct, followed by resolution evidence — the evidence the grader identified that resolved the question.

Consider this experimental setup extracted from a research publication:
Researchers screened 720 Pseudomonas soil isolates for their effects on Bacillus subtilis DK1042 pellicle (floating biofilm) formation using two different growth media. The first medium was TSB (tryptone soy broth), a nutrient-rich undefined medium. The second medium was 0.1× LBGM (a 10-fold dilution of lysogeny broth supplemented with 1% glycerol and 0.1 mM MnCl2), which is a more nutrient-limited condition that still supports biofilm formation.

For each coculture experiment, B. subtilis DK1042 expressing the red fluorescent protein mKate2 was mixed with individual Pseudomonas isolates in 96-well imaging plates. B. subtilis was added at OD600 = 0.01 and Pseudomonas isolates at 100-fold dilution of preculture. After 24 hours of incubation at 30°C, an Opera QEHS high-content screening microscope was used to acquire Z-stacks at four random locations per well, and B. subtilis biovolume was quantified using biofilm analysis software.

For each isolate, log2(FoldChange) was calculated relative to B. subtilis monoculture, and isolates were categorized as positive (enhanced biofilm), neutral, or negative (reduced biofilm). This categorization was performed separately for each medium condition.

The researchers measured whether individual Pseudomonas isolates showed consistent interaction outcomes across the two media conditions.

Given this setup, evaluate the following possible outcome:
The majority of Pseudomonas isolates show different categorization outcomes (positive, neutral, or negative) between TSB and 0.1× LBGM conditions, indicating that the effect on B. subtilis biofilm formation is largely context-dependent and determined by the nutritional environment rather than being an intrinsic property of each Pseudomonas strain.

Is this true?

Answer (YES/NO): NO